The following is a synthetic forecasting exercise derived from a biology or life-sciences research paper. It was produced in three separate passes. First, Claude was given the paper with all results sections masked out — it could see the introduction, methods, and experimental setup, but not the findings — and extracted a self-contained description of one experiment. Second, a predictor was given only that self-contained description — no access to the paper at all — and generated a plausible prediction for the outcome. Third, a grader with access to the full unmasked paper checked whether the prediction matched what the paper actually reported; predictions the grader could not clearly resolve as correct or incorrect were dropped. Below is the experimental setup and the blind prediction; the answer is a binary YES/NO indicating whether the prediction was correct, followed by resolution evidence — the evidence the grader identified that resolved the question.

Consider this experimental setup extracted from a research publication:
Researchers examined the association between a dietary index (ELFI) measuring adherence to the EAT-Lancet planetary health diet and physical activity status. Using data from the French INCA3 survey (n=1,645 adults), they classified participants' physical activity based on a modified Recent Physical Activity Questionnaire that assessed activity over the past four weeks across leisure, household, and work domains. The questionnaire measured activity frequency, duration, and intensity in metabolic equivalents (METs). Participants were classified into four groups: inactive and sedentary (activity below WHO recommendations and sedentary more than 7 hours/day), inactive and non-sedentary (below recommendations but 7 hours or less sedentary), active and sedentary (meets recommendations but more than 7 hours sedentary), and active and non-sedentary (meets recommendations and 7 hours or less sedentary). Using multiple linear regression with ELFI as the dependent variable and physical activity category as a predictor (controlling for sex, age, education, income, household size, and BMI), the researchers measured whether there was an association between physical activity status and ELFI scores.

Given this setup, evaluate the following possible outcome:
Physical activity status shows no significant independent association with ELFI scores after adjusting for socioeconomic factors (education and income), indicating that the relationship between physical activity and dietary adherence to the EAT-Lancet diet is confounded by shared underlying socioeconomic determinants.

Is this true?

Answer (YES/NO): NO